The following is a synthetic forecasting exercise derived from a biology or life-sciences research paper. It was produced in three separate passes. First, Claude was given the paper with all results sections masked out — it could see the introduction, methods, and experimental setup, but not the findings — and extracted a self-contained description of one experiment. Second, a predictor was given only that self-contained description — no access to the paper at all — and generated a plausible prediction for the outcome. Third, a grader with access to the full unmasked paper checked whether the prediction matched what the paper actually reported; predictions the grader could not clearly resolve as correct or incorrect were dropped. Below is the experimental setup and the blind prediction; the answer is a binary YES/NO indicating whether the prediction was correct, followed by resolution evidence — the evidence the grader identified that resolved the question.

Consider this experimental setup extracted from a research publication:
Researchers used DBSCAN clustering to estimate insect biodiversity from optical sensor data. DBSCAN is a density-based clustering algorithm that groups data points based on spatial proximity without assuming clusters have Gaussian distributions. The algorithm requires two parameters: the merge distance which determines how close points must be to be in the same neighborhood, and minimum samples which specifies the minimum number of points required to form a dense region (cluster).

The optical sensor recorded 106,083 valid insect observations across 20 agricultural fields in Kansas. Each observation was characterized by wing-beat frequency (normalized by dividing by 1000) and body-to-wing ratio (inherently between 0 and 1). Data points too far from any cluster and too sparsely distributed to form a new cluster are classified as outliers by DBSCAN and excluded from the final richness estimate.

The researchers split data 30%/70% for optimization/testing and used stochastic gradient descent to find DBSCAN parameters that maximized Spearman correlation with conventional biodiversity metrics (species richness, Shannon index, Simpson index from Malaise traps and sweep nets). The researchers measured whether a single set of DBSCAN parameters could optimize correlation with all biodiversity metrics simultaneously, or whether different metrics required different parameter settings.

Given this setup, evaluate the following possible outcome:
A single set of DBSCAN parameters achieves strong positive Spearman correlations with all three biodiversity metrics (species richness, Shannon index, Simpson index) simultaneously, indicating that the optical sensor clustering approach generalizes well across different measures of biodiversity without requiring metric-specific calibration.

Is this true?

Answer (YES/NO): NO